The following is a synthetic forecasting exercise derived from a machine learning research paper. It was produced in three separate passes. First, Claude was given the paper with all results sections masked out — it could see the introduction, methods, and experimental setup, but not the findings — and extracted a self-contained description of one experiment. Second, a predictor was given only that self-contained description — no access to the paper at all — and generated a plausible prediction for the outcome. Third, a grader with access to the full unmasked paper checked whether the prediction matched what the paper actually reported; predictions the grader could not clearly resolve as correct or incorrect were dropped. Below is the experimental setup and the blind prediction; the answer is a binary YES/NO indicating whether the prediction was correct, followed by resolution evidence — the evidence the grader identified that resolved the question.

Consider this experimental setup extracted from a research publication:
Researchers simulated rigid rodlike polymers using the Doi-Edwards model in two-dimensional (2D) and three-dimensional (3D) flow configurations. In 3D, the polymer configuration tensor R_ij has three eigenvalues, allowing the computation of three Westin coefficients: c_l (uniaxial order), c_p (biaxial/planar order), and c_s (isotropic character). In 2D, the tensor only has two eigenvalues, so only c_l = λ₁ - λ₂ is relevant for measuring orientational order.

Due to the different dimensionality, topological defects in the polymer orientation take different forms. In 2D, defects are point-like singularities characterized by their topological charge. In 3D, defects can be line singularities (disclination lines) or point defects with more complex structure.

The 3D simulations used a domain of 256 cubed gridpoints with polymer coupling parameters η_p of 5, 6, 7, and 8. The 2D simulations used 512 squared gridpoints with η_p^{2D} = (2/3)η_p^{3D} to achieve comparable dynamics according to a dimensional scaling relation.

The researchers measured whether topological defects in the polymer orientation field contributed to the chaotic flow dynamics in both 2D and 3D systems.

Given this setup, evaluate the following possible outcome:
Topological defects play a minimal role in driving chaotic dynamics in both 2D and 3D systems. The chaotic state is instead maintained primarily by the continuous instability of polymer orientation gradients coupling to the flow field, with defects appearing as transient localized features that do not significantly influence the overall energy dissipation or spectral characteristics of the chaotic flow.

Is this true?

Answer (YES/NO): NO